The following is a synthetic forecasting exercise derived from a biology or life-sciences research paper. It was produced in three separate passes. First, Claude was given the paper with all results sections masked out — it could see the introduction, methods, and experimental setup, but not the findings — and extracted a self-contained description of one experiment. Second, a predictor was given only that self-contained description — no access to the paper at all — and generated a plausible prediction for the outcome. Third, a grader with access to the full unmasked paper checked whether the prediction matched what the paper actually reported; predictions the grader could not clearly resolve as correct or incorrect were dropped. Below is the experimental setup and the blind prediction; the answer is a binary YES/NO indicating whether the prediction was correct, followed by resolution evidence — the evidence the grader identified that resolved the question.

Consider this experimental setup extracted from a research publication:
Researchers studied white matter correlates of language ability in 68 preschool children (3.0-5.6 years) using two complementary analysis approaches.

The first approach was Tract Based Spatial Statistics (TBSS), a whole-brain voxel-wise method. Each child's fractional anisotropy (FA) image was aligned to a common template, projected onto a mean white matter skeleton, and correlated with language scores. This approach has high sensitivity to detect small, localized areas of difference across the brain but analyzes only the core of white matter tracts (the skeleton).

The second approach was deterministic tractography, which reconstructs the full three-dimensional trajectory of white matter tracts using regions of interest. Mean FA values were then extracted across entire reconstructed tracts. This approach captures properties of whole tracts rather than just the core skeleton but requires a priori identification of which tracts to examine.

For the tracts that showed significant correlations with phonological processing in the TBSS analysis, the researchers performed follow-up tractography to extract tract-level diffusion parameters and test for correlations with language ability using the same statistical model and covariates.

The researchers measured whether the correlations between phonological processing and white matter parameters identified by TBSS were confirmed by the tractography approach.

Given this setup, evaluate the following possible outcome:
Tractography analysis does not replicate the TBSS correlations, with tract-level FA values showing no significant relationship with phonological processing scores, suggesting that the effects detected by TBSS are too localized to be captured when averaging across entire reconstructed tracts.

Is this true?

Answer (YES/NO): NO